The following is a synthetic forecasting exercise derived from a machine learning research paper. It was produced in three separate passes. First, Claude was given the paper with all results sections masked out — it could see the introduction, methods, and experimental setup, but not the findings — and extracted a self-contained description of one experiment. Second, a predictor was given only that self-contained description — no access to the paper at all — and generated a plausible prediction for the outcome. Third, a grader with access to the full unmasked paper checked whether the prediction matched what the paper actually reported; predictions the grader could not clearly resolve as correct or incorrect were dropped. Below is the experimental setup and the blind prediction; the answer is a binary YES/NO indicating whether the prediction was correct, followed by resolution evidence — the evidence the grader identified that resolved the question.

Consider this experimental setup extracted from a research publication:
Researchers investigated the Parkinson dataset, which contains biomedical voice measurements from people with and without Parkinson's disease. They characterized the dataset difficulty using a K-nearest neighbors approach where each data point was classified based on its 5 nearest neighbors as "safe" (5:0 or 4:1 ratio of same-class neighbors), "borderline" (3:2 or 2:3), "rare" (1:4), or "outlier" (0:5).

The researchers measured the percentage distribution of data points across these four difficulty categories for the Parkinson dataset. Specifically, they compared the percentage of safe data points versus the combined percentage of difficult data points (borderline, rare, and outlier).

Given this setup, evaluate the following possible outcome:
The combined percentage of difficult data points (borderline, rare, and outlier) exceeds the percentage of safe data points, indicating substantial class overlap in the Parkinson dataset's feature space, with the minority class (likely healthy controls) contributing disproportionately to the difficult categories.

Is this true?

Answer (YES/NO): NO